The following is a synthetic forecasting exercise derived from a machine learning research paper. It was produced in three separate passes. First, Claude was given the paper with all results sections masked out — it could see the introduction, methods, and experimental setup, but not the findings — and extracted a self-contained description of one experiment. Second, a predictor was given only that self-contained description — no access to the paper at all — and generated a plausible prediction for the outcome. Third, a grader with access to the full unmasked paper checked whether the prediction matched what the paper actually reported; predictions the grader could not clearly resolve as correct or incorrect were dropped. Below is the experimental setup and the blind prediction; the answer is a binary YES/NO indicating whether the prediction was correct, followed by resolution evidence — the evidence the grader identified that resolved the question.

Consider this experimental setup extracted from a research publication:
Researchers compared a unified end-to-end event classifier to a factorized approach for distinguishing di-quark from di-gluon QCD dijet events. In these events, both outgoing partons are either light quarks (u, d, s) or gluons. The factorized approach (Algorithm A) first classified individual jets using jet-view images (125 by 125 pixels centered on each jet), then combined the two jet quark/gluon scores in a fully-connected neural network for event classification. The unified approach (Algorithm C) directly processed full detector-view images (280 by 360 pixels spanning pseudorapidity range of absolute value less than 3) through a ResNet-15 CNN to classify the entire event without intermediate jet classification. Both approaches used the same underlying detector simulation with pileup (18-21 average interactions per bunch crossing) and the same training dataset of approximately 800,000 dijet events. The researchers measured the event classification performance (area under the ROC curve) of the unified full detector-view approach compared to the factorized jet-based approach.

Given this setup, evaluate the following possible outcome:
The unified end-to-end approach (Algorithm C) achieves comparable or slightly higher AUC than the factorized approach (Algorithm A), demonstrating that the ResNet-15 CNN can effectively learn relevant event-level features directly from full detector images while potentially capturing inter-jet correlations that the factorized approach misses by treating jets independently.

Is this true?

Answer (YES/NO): YES